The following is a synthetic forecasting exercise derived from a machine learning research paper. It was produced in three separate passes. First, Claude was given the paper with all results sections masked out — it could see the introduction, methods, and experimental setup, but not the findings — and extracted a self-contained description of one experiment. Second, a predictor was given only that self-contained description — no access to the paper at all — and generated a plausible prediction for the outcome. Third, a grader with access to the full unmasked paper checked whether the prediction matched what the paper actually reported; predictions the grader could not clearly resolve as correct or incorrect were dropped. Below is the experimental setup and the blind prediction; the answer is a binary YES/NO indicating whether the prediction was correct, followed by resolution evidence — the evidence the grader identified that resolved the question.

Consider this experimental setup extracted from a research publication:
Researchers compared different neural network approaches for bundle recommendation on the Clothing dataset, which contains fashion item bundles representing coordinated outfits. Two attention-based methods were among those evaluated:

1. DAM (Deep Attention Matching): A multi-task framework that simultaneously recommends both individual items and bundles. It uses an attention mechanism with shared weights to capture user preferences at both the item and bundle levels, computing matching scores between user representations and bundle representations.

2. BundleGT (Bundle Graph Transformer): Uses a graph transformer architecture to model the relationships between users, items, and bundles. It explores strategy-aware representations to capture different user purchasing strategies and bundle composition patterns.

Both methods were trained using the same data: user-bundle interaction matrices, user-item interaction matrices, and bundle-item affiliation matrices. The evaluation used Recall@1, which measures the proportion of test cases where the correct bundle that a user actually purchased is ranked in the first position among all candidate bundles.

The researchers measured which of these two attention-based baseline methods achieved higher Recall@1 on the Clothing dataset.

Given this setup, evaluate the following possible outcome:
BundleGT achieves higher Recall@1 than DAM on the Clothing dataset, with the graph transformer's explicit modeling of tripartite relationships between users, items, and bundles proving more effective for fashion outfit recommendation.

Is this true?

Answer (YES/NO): YES